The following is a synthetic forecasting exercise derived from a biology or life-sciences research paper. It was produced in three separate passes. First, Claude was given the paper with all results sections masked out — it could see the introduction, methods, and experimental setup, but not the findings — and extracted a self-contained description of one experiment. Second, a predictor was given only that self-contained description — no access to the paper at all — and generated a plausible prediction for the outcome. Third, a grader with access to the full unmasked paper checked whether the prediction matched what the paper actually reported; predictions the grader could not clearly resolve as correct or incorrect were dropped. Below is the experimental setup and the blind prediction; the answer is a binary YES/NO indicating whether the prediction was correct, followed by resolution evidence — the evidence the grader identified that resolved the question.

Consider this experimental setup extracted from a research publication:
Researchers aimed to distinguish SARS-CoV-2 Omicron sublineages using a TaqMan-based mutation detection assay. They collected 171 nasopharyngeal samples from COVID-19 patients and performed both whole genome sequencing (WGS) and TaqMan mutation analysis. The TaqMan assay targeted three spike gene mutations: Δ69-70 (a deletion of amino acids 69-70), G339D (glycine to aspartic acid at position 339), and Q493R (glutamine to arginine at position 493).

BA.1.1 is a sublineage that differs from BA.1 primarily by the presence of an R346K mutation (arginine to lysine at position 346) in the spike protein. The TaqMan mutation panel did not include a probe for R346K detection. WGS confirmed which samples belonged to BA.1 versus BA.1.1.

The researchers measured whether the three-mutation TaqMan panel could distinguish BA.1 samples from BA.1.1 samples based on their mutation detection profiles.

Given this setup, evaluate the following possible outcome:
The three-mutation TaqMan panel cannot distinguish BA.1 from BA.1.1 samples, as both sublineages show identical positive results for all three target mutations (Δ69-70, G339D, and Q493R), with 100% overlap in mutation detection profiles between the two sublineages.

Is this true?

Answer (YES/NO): YES